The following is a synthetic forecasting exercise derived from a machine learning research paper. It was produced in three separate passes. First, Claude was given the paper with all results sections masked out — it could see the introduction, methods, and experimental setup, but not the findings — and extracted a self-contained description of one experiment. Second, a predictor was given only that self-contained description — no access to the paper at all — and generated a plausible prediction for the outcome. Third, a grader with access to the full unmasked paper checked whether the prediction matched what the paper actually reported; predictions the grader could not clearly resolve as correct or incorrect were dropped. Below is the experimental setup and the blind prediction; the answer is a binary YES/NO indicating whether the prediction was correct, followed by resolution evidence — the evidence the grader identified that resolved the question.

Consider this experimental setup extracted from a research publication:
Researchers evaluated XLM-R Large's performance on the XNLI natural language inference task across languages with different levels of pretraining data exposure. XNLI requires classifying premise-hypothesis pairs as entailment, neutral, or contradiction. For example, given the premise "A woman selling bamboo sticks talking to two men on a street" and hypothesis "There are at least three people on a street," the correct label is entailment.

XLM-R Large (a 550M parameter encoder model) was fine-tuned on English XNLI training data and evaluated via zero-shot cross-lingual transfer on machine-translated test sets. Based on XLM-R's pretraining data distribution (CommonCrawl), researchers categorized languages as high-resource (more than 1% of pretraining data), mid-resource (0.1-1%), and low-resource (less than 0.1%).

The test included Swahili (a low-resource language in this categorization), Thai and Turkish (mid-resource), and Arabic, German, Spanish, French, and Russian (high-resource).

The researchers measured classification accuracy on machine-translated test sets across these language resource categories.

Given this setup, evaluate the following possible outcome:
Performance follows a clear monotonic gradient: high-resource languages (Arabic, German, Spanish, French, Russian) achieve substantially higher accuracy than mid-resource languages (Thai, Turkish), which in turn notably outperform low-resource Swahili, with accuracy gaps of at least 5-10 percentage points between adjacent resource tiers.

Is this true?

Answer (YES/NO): NO